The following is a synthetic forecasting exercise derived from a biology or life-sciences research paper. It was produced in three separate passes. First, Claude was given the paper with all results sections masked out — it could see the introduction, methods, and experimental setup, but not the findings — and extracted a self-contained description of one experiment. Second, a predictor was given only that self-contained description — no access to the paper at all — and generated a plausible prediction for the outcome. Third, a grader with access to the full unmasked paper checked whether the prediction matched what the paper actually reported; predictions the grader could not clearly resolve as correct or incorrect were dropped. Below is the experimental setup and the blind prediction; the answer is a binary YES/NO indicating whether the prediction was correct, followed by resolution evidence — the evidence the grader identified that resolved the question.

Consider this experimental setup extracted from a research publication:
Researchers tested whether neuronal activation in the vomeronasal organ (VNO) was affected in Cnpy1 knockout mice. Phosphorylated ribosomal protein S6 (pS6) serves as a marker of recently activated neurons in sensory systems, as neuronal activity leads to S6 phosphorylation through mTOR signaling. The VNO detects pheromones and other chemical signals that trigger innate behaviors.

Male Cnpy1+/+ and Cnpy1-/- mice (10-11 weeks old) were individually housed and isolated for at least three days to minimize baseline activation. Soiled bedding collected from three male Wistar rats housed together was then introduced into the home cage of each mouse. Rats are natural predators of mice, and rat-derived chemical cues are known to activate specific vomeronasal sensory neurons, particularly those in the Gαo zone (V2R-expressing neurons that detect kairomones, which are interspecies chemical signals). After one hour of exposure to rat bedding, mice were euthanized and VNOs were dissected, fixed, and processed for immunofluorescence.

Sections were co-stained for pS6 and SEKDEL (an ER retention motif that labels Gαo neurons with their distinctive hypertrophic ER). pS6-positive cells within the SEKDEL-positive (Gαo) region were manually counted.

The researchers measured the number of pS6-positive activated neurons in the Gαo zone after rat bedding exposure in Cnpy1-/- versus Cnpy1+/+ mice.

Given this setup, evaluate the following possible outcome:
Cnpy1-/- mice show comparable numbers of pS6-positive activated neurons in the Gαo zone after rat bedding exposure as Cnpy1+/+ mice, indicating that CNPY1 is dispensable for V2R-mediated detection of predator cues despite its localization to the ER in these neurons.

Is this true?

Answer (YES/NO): NO